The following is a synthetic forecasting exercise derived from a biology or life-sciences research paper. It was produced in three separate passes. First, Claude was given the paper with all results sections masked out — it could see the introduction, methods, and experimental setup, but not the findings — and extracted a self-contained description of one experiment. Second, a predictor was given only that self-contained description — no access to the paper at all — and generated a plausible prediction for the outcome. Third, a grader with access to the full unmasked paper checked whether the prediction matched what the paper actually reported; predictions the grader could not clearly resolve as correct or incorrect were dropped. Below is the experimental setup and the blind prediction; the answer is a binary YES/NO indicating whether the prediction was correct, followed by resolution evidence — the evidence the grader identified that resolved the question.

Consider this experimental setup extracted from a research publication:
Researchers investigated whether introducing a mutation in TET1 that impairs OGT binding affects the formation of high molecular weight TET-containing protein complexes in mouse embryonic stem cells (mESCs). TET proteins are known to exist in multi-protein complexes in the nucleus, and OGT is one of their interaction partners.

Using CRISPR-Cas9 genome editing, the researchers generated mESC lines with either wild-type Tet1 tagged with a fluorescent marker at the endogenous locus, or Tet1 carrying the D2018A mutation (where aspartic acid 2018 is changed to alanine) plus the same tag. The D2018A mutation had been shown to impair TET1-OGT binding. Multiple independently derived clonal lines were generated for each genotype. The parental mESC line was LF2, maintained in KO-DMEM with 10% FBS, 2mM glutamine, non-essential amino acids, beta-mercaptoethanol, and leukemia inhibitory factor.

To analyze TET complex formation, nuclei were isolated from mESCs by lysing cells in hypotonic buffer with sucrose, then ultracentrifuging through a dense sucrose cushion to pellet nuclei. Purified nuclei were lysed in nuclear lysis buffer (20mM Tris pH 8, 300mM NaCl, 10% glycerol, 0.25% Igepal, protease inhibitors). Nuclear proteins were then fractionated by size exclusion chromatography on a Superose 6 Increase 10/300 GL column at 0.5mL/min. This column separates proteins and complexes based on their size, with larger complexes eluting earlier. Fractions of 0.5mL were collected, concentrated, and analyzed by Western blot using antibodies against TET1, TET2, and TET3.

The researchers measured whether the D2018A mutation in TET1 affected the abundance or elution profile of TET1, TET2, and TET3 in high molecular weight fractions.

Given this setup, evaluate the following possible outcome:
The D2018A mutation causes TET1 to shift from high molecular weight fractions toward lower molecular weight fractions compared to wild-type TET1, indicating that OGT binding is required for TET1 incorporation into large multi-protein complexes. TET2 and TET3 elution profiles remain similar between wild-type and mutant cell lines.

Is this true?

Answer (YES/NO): NO